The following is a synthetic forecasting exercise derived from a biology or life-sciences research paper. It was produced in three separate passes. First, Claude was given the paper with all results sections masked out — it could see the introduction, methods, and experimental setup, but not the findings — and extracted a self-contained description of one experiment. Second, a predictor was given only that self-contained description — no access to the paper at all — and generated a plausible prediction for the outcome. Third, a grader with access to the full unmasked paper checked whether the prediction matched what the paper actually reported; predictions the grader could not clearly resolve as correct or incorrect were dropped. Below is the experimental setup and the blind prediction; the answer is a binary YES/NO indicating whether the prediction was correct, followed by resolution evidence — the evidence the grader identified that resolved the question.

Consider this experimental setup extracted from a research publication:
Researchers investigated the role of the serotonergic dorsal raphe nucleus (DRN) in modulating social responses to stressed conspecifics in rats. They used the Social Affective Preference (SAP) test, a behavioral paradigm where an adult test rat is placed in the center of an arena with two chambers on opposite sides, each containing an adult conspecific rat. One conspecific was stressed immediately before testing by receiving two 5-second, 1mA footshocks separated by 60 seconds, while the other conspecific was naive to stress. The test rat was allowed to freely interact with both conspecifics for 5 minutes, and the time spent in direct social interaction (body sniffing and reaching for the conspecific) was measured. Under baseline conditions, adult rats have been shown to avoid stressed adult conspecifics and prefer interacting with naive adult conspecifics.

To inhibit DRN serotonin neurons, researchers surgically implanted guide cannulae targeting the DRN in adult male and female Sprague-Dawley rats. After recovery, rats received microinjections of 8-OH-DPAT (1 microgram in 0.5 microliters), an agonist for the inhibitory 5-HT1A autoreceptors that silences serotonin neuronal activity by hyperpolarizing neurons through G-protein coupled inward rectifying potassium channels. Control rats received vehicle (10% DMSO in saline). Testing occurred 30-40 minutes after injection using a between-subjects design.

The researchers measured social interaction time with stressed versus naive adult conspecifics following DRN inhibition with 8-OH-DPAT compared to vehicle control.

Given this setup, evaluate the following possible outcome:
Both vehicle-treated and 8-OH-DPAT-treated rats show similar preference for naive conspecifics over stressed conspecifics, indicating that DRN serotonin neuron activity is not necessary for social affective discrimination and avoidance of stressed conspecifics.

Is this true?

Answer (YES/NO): NO